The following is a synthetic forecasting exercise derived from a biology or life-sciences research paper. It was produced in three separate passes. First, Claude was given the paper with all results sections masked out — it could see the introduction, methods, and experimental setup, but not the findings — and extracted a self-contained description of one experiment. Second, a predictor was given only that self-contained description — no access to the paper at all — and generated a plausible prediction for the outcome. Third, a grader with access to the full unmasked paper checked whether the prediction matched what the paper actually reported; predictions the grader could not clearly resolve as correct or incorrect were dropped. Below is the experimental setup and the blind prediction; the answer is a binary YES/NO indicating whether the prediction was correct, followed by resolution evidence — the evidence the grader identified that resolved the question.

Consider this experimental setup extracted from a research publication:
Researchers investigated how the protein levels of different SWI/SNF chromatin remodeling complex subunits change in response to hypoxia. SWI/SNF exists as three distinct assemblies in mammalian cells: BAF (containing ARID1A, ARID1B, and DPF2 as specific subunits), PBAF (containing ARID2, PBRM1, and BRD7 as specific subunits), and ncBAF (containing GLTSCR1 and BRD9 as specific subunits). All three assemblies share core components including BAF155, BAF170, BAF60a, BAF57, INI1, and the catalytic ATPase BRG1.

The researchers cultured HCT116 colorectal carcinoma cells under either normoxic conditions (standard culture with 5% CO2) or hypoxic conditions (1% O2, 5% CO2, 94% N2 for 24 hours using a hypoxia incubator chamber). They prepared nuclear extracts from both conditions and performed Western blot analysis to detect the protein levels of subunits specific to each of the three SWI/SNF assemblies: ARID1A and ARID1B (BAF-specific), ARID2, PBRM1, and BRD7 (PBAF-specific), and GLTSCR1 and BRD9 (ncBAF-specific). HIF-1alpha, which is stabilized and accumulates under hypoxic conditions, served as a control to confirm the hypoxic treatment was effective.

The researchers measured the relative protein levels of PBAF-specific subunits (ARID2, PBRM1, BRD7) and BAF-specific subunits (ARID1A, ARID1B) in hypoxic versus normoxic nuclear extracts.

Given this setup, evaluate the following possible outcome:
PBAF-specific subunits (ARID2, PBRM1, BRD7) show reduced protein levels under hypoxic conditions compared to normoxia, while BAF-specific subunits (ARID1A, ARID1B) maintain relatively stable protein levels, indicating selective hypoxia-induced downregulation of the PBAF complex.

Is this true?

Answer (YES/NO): NO